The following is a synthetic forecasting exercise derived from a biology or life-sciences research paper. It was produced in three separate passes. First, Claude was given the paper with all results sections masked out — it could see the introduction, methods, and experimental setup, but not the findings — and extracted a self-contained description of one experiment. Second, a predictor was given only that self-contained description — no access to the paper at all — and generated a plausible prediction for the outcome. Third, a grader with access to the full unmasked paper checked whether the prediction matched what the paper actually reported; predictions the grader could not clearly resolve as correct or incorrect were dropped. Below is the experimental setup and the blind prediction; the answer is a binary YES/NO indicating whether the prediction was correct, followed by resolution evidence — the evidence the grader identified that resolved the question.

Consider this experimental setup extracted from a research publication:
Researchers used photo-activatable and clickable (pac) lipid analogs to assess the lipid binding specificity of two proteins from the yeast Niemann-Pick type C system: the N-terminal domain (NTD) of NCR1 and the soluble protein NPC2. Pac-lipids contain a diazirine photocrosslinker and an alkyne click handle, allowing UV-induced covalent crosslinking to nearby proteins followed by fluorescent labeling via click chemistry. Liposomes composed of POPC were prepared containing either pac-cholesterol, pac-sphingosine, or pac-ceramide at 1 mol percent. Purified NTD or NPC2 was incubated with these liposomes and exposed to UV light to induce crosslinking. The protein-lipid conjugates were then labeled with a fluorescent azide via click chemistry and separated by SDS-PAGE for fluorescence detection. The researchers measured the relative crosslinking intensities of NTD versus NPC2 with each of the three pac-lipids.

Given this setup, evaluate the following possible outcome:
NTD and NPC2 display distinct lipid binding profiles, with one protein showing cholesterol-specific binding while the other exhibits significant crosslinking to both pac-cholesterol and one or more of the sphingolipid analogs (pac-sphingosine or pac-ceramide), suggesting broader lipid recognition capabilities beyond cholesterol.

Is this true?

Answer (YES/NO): NO